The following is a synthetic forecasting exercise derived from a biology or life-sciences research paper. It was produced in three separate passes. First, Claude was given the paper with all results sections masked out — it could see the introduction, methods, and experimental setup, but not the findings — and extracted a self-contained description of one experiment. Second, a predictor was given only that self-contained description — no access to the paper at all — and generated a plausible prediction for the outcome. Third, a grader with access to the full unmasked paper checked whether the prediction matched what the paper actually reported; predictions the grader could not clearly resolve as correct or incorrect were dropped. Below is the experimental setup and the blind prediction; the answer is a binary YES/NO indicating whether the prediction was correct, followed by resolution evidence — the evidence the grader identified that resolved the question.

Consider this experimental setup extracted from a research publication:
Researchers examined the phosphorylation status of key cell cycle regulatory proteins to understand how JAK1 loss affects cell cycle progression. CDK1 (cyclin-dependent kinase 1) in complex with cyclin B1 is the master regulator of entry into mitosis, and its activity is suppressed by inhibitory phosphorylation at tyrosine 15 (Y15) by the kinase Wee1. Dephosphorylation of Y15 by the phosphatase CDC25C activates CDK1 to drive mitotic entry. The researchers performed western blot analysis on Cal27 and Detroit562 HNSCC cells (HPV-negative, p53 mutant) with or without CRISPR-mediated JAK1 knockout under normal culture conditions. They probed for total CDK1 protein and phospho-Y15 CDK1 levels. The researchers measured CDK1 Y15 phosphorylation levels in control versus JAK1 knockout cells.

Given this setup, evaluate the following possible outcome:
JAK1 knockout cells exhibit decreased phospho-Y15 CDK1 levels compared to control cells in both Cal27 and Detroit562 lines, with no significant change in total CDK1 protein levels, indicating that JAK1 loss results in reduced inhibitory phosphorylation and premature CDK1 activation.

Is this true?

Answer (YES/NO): NO